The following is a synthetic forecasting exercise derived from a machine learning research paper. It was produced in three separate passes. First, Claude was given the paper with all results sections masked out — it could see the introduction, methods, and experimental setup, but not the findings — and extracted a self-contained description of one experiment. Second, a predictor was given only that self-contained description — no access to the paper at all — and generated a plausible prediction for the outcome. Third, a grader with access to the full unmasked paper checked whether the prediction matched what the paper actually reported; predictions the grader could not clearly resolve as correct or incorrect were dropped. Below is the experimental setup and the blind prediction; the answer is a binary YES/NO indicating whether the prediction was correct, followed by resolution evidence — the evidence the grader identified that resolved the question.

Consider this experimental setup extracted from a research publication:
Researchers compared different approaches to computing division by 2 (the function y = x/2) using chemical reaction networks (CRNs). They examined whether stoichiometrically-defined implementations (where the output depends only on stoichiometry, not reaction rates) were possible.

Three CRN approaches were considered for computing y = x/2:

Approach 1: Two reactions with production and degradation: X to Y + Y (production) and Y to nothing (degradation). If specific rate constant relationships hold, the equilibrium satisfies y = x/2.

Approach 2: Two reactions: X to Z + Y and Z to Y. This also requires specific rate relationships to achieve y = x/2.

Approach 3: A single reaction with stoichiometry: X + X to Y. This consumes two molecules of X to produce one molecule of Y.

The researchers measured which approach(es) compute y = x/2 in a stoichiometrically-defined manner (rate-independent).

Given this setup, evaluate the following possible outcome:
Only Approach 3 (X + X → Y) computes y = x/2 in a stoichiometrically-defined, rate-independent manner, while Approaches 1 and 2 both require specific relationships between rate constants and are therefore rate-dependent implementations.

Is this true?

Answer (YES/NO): YES